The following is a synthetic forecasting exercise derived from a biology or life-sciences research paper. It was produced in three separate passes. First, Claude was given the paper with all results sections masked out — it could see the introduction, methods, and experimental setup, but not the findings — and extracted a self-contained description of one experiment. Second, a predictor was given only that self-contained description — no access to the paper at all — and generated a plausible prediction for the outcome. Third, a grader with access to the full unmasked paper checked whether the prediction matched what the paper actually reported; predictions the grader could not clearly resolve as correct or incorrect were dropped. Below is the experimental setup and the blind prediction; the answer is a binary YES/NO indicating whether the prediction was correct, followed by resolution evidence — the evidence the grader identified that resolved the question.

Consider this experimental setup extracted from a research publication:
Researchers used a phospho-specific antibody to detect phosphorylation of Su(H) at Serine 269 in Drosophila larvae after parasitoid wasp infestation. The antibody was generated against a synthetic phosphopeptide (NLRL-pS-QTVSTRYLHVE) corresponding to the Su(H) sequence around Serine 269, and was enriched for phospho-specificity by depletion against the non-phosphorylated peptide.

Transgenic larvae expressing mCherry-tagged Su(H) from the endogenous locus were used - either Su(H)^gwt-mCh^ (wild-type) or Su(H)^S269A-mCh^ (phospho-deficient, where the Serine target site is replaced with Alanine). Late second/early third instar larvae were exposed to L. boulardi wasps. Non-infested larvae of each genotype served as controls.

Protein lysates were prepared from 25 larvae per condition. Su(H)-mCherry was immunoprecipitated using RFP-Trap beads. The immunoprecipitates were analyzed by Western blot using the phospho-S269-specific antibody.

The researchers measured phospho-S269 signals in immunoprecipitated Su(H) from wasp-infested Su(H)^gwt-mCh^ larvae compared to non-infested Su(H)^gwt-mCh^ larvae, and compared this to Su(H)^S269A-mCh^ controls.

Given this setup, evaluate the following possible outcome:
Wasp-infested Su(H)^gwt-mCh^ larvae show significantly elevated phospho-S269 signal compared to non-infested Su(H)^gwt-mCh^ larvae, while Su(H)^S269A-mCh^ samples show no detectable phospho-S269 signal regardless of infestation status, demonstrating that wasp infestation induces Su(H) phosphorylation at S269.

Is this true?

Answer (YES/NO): YES